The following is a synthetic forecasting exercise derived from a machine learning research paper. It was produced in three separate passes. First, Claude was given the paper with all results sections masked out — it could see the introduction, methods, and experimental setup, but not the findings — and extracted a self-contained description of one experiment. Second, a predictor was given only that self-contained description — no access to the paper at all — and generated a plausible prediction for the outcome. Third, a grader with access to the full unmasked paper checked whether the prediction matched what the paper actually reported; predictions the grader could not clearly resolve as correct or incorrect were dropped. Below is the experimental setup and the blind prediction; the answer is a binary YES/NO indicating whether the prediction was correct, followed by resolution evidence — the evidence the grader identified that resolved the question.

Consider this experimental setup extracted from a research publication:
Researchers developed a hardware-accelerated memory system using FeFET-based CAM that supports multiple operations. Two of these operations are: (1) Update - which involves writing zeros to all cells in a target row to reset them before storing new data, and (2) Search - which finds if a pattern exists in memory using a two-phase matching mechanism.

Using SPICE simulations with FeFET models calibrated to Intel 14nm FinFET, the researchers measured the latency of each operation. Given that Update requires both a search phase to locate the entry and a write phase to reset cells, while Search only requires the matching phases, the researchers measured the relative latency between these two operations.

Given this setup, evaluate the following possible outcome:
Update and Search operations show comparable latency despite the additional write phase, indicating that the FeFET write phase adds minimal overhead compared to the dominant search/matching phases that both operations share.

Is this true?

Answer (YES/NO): NO